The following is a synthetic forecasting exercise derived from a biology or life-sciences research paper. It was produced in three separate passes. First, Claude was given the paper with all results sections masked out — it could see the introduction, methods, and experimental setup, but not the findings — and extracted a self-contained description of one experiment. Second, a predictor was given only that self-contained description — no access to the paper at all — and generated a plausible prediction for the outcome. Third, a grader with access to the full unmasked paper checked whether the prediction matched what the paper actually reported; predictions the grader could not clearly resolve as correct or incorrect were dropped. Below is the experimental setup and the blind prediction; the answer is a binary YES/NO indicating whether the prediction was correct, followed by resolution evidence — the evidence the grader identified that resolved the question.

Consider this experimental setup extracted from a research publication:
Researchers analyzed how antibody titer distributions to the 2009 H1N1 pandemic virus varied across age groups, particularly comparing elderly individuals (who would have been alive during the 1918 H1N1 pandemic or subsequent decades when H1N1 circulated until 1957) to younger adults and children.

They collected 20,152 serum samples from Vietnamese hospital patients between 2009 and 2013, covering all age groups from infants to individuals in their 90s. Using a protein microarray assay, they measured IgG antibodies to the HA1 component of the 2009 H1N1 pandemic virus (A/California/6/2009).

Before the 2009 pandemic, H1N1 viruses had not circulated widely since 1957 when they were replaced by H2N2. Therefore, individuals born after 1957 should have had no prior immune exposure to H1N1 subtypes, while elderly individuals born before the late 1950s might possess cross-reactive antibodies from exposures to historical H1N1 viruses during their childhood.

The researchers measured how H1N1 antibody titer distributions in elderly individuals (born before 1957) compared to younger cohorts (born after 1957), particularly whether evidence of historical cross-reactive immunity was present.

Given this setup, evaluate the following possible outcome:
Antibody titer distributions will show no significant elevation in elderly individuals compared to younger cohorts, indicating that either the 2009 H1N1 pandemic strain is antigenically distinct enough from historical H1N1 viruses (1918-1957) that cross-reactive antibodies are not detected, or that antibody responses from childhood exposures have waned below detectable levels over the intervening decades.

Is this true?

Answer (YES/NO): YES